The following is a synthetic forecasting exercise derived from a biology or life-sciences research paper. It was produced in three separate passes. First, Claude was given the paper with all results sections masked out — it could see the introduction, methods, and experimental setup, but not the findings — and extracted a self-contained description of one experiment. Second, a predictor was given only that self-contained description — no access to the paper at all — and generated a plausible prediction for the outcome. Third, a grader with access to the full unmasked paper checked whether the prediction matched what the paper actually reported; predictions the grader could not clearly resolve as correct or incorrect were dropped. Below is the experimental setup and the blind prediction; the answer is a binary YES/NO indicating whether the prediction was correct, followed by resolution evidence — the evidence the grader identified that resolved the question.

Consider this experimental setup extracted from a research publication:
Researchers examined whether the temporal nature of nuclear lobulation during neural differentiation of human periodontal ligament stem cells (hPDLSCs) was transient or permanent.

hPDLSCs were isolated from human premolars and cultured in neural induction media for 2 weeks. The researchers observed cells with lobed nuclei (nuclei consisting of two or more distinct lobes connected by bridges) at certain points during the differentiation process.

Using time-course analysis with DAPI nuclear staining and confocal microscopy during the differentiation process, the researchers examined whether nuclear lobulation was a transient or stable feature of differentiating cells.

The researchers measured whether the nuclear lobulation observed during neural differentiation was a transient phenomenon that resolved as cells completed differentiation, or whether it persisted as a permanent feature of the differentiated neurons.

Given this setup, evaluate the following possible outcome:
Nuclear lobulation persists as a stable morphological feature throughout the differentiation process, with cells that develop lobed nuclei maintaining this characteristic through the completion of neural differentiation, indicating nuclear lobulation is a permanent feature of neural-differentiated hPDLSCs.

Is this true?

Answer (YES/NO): NO